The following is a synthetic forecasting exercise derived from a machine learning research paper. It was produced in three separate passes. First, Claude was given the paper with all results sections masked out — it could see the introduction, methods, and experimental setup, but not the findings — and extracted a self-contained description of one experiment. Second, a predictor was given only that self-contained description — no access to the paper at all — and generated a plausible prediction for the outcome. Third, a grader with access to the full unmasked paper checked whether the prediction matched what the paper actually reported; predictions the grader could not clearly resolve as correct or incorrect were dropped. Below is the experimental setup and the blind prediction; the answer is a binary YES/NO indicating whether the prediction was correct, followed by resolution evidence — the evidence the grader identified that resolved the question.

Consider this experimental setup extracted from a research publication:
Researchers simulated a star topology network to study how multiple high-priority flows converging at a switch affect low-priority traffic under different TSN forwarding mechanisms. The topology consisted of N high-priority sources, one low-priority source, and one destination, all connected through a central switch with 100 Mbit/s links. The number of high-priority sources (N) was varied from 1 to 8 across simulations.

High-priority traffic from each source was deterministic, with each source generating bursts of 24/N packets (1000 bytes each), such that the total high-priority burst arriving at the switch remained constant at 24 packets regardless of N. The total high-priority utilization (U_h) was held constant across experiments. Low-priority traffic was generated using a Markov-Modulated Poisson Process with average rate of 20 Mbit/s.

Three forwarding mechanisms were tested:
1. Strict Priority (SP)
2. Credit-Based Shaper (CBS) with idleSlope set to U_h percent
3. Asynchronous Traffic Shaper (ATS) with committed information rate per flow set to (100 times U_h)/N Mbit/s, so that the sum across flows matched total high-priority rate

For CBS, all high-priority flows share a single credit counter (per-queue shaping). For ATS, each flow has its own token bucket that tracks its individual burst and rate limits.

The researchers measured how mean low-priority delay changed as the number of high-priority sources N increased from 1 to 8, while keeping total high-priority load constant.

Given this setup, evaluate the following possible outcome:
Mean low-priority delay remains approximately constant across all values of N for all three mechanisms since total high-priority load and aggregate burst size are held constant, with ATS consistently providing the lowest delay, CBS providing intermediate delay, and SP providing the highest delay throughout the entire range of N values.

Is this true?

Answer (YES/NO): NO